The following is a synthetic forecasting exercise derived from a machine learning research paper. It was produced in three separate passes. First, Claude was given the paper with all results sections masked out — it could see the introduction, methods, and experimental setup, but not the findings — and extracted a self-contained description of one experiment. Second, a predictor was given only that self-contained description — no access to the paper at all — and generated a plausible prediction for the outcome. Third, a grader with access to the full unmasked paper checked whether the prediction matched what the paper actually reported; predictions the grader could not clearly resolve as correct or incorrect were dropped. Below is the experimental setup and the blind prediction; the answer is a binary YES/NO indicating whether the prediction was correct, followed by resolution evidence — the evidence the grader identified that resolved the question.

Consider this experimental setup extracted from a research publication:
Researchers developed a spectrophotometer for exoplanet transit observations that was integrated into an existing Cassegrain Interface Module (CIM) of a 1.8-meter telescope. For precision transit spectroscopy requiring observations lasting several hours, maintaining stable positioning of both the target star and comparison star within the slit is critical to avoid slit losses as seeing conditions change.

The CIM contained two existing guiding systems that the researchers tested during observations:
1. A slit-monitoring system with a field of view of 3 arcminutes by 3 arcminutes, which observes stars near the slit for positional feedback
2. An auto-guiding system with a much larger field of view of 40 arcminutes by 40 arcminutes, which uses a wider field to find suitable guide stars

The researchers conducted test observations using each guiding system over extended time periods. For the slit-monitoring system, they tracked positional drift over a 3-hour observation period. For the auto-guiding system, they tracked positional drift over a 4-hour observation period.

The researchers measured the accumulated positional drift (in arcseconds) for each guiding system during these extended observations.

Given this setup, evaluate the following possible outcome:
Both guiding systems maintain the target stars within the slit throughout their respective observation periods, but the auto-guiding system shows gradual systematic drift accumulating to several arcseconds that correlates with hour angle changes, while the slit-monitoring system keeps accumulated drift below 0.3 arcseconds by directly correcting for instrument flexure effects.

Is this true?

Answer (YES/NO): NO